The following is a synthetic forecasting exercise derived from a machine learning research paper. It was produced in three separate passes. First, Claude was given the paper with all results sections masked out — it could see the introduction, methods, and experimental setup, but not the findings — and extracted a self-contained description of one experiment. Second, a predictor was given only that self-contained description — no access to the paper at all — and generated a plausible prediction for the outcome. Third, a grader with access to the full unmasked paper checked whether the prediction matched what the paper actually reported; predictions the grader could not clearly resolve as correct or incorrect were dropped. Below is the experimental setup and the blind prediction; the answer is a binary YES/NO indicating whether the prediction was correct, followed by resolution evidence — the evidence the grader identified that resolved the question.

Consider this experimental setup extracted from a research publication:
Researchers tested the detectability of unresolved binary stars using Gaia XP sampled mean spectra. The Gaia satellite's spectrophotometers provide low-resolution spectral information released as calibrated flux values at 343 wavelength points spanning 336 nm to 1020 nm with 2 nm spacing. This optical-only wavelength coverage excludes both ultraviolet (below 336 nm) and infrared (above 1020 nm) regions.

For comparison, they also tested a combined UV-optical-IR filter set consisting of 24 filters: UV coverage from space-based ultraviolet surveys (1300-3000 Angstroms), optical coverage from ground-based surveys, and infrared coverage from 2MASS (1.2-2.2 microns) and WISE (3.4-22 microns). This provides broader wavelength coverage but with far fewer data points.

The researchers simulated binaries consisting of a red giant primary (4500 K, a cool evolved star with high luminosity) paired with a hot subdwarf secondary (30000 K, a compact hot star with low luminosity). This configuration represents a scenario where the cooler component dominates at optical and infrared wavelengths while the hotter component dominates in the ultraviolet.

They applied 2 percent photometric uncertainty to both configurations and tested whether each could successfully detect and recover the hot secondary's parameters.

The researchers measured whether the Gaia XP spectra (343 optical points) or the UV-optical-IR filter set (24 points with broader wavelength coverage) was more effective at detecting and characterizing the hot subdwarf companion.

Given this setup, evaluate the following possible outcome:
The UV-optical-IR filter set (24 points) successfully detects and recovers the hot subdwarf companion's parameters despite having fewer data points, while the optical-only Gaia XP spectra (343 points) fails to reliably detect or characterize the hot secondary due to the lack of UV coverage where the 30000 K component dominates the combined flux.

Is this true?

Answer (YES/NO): YES